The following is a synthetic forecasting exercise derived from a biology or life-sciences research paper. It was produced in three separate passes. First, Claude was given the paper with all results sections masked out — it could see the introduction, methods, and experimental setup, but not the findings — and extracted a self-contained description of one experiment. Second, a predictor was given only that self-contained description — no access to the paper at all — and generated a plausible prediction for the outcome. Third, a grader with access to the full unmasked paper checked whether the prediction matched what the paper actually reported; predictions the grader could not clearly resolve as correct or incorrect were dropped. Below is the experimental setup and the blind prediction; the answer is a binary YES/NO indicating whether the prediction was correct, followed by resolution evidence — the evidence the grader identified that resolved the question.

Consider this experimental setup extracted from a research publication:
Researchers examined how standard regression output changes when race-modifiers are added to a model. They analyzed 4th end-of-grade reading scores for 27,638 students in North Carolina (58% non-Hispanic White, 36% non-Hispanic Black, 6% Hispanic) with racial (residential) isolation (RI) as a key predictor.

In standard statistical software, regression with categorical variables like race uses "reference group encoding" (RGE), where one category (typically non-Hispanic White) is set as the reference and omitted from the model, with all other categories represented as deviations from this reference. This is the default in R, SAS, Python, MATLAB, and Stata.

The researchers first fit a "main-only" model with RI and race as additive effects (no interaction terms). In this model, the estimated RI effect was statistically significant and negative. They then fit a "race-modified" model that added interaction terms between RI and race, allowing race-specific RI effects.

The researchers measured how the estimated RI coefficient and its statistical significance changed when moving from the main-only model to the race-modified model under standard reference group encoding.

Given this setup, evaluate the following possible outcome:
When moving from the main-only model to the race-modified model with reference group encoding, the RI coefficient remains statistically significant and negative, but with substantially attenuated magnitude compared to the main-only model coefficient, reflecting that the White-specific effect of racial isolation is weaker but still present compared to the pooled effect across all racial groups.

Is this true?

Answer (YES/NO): NO